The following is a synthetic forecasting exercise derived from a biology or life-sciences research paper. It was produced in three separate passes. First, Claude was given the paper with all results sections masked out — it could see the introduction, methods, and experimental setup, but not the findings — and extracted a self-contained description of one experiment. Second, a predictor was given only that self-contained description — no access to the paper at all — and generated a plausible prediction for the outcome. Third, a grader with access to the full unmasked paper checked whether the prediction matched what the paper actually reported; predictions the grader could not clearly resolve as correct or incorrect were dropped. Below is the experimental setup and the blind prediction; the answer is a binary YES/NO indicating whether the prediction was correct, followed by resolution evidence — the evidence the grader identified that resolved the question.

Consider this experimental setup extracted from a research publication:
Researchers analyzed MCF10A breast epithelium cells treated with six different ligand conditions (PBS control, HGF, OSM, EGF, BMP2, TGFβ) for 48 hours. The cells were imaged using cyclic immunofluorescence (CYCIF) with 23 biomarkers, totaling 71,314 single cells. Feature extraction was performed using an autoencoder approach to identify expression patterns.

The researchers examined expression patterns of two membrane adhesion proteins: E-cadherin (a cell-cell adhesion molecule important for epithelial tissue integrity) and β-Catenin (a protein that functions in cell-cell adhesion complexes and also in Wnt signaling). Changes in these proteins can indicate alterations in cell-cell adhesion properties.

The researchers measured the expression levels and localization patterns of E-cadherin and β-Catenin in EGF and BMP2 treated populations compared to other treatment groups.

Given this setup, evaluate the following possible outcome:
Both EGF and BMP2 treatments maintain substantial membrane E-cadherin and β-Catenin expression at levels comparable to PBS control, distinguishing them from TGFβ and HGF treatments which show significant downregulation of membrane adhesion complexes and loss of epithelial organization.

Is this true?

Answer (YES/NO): NO